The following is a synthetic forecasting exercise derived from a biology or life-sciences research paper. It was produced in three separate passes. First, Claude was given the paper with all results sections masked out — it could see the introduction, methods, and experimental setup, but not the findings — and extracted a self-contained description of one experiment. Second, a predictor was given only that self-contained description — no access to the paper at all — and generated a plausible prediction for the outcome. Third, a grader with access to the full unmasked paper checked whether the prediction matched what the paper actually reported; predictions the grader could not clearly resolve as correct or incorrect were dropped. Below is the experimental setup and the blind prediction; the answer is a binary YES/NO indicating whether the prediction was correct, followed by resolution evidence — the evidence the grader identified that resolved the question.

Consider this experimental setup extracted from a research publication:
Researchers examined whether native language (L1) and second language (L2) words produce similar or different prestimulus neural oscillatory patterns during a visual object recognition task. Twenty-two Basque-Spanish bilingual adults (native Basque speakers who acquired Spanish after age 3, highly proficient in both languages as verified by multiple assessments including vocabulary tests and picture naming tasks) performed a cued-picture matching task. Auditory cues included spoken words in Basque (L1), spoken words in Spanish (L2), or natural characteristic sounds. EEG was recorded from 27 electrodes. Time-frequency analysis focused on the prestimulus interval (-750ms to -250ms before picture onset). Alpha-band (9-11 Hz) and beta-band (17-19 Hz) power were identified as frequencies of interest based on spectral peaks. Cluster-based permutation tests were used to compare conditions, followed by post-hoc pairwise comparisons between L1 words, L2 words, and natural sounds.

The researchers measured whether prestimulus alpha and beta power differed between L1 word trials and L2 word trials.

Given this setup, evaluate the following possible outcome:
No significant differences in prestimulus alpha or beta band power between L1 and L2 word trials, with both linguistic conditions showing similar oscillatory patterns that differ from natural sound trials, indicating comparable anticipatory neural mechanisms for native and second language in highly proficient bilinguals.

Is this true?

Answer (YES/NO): YES